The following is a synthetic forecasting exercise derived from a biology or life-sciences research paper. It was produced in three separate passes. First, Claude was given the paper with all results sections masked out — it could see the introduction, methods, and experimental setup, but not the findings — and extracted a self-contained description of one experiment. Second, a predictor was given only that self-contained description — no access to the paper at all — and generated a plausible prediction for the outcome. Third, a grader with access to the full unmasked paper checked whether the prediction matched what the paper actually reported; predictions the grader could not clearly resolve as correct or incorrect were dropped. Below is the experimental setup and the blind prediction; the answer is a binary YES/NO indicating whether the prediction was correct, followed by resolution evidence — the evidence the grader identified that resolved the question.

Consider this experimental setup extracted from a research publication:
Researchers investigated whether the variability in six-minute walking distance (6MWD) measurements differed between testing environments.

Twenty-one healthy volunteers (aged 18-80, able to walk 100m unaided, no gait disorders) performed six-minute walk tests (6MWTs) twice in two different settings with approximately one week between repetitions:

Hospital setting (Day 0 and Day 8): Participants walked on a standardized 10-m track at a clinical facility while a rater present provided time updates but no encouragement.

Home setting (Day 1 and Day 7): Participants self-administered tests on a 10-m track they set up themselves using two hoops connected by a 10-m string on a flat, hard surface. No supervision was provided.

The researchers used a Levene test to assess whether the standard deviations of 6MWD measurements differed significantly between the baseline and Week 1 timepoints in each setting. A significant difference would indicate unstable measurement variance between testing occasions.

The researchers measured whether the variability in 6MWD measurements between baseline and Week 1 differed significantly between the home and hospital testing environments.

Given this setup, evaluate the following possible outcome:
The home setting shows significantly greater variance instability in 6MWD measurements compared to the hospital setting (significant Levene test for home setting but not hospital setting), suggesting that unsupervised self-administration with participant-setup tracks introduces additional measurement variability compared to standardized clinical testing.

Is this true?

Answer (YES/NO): NO